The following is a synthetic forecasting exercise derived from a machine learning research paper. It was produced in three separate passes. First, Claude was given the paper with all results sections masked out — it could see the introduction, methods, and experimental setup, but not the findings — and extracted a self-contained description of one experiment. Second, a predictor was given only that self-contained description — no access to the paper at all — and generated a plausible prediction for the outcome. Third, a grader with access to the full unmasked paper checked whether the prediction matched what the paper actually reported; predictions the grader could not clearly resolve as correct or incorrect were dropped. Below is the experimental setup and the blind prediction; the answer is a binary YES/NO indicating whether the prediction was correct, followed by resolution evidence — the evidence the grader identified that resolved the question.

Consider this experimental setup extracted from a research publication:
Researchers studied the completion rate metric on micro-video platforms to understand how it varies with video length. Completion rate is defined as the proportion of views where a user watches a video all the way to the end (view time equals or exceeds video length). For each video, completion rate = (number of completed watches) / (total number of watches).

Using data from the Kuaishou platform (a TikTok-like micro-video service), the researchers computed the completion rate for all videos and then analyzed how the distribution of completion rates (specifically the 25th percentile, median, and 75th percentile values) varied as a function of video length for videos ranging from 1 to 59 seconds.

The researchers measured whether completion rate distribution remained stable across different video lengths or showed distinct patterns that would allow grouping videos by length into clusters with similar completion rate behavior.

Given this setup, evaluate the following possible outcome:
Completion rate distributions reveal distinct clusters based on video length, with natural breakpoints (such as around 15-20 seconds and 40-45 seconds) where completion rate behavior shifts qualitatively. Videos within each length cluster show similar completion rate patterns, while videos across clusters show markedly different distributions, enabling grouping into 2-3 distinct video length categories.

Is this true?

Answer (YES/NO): NO